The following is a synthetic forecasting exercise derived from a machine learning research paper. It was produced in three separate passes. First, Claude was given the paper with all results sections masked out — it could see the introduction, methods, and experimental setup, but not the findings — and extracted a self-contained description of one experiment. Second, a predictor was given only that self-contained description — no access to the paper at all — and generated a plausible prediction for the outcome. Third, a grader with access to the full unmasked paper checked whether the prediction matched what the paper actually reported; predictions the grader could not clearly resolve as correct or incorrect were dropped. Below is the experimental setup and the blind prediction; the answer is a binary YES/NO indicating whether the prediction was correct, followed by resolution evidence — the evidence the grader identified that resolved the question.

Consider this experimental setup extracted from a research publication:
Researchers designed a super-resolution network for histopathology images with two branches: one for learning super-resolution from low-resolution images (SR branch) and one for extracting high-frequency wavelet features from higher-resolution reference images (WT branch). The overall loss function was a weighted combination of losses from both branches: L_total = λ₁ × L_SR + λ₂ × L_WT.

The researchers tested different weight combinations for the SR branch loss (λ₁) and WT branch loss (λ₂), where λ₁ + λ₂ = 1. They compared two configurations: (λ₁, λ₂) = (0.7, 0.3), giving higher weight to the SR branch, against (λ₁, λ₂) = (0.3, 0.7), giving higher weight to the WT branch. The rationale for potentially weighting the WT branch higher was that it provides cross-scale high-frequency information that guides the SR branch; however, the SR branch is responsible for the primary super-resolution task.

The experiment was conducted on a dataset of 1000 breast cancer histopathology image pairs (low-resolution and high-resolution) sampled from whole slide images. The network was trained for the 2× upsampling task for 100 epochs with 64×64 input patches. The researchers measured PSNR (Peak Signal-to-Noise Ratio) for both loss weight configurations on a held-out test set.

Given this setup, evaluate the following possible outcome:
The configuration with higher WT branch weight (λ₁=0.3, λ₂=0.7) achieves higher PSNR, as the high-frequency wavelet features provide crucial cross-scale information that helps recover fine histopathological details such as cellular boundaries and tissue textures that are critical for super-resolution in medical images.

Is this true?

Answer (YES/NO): YES